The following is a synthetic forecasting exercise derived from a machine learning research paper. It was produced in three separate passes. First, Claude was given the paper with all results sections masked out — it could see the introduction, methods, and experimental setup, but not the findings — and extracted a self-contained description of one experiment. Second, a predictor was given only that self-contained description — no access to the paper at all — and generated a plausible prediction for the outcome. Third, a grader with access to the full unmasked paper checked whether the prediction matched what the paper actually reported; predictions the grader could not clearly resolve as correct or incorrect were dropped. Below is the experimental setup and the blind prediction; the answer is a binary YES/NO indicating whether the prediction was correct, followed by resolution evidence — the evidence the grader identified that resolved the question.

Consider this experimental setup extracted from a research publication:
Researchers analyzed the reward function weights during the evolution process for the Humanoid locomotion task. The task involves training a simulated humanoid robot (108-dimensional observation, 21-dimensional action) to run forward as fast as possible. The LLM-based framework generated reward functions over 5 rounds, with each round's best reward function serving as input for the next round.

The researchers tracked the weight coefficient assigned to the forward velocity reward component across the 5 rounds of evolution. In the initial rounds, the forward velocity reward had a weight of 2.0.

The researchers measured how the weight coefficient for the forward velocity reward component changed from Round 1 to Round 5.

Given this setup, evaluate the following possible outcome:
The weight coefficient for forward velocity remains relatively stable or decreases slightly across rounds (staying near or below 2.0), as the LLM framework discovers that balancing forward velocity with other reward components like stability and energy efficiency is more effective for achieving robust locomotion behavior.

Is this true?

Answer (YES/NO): NO